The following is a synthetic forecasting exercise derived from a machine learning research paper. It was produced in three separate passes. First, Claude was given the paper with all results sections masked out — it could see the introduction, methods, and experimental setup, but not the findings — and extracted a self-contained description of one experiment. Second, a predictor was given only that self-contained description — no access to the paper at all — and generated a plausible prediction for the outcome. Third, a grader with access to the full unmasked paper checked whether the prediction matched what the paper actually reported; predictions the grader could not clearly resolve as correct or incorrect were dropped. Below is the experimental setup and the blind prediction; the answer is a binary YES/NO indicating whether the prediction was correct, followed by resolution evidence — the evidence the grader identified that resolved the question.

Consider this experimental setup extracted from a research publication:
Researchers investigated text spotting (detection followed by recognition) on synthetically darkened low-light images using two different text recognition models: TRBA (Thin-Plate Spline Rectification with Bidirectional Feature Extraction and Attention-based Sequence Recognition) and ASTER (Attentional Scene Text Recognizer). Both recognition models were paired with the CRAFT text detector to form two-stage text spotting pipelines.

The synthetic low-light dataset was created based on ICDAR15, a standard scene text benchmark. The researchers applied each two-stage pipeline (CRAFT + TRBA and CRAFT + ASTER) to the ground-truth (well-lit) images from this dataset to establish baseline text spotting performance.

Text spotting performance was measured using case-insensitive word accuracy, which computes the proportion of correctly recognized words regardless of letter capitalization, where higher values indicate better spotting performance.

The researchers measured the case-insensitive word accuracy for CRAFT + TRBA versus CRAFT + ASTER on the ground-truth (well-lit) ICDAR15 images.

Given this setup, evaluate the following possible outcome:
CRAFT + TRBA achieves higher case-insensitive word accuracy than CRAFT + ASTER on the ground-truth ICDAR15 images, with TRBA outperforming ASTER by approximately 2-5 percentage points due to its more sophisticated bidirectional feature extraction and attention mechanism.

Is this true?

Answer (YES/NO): NO